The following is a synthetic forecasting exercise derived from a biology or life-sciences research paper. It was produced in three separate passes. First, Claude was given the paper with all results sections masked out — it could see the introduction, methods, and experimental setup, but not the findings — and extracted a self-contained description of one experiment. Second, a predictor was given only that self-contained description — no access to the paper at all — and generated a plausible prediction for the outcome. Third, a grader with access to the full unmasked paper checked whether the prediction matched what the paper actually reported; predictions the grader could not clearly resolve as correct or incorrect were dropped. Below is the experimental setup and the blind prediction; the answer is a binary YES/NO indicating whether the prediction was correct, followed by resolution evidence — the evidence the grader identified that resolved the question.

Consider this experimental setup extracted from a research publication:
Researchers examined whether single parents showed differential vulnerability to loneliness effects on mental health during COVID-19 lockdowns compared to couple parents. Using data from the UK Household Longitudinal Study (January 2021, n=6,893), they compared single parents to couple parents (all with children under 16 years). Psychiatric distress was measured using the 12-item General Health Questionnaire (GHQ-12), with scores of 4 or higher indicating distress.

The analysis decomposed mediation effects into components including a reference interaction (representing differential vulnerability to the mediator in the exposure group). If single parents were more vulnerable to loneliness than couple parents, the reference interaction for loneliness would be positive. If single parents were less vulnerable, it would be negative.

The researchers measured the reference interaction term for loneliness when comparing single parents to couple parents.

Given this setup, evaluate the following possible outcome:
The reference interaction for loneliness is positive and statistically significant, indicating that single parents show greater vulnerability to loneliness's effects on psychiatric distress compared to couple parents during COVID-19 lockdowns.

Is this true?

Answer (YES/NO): NO